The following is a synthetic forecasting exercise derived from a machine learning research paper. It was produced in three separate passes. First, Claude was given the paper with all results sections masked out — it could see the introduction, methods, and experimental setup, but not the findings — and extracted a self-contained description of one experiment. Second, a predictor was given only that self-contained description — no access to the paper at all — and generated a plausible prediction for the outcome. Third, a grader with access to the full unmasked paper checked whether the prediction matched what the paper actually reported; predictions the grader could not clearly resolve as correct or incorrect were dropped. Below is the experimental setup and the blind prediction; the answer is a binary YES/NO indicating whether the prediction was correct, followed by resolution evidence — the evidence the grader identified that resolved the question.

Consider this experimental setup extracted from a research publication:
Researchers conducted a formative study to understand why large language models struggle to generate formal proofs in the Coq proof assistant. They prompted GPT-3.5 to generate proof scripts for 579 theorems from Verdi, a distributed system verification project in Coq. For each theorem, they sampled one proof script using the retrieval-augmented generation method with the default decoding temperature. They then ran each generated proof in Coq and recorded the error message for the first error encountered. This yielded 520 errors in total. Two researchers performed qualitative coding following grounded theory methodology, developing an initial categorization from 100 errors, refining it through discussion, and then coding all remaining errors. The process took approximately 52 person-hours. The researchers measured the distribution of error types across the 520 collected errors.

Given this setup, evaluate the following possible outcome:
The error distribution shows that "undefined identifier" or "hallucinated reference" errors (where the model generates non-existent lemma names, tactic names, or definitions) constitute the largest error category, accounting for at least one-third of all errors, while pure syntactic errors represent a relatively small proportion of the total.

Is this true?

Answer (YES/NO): NO